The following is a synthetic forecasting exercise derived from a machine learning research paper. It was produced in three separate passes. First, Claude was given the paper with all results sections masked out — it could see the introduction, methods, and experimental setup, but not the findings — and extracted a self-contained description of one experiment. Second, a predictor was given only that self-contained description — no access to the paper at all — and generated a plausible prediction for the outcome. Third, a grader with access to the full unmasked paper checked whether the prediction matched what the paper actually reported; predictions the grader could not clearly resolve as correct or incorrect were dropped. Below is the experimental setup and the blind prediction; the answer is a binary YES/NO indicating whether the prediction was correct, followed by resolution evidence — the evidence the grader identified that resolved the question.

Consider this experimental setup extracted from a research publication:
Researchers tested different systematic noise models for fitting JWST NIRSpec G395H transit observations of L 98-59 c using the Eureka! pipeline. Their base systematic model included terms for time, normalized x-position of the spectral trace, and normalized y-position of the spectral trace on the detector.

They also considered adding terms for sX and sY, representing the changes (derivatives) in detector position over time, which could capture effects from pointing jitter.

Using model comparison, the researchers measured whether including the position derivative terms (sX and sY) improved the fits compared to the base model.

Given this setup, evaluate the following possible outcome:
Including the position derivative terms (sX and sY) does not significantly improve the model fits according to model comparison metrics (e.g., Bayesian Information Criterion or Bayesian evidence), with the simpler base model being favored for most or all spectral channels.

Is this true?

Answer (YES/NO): YES